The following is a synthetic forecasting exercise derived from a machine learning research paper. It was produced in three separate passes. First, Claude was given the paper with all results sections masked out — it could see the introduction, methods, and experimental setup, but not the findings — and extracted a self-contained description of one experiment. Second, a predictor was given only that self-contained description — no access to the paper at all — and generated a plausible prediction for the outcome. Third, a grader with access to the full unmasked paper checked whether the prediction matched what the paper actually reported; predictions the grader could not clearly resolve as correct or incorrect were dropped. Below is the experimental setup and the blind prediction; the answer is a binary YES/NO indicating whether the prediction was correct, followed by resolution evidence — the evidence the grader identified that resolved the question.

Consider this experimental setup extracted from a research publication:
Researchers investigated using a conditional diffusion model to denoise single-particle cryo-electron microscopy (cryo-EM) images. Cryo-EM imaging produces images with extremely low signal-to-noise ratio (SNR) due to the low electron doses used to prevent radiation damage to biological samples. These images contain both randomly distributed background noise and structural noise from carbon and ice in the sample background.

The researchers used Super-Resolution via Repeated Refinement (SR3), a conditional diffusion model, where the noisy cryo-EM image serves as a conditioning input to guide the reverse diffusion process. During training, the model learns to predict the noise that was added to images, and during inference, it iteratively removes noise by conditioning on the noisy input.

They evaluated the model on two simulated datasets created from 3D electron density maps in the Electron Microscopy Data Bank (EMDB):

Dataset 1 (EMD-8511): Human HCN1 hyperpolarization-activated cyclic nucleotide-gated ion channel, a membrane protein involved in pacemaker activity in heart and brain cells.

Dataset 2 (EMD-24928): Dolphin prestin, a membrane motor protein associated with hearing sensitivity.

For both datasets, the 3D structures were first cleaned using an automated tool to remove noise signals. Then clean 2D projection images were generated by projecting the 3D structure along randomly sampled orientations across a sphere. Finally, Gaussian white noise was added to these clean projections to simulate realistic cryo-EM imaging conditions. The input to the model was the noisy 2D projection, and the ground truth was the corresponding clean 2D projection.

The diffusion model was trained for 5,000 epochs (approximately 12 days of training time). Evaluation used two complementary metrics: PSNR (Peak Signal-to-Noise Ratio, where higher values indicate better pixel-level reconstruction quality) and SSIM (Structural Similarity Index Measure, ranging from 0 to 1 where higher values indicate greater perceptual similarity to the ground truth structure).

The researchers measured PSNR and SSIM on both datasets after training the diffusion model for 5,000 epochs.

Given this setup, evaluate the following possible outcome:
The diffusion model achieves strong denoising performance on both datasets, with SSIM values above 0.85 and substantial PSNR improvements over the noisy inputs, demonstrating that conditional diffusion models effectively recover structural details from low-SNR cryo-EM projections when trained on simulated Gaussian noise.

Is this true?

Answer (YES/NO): NO